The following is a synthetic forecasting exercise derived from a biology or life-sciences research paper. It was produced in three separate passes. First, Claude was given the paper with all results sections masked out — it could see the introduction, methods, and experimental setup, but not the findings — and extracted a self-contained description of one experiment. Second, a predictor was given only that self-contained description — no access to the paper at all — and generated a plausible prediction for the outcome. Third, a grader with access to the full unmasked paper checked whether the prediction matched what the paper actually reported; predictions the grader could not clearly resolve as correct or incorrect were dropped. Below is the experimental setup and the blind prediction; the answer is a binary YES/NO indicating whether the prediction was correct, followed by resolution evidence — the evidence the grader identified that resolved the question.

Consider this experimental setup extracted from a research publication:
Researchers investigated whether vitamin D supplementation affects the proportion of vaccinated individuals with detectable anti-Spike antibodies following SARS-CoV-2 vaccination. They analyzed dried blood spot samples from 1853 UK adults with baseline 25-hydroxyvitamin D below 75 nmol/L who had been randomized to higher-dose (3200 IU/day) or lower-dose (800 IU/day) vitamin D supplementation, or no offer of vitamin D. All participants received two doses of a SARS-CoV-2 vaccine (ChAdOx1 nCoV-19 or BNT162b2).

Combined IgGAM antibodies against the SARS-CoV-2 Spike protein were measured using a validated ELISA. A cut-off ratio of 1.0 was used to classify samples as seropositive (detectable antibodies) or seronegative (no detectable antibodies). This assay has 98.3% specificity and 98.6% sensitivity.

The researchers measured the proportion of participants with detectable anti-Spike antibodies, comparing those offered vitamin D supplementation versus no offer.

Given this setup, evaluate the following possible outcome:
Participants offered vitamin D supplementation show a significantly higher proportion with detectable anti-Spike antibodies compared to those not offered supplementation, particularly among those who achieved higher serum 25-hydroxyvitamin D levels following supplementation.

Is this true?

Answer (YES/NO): NO